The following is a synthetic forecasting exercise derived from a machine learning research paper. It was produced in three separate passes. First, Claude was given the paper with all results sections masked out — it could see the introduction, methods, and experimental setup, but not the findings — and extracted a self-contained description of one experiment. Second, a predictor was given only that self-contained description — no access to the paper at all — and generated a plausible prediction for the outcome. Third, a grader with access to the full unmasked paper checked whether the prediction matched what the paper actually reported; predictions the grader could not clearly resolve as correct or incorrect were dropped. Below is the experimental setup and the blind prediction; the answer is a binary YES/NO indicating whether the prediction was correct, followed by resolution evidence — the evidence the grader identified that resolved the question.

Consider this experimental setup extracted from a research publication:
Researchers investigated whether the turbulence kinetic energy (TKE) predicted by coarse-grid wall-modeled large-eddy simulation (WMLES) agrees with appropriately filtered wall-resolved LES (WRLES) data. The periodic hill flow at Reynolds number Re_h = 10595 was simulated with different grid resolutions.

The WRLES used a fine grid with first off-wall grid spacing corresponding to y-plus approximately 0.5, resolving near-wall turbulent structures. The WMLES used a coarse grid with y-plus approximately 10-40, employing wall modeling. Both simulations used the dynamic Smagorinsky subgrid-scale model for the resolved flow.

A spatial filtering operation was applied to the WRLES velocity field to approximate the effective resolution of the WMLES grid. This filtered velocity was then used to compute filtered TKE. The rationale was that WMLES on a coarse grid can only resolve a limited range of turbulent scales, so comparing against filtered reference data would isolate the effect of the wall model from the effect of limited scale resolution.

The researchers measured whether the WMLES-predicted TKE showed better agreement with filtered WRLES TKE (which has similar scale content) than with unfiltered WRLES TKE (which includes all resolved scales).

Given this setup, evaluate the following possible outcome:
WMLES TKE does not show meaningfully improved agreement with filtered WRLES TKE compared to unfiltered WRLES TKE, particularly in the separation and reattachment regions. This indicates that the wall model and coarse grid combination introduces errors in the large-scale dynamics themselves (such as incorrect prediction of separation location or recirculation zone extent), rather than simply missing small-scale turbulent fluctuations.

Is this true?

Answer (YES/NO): NO